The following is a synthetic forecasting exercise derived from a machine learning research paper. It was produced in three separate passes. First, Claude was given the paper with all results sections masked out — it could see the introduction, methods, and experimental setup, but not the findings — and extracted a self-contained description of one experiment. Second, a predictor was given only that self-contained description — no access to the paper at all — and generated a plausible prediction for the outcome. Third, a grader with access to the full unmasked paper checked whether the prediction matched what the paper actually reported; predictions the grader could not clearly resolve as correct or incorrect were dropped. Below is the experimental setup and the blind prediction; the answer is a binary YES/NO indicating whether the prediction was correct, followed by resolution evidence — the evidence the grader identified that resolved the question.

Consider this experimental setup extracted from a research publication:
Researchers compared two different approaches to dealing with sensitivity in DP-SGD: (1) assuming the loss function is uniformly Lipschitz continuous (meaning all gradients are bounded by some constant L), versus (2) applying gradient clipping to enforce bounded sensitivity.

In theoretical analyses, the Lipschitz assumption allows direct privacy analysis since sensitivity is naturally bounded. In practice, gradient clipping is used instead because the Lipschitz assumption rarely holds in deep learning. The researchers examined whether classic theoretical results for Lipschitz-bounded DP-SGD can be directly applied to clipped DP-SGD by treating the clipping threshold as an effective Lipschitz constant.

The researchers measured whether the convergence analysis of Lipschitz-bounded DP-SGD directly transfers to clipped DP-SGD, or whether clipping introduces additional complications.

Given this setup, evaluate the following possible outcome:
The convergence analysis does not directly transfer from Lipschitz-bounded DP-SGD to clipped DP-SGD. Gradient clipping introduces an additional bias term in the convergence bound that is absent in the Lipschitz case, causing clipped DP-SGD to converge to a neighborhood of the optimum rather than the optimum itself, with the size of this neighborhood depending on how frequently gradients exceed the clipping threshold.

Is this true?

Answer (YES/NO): NO